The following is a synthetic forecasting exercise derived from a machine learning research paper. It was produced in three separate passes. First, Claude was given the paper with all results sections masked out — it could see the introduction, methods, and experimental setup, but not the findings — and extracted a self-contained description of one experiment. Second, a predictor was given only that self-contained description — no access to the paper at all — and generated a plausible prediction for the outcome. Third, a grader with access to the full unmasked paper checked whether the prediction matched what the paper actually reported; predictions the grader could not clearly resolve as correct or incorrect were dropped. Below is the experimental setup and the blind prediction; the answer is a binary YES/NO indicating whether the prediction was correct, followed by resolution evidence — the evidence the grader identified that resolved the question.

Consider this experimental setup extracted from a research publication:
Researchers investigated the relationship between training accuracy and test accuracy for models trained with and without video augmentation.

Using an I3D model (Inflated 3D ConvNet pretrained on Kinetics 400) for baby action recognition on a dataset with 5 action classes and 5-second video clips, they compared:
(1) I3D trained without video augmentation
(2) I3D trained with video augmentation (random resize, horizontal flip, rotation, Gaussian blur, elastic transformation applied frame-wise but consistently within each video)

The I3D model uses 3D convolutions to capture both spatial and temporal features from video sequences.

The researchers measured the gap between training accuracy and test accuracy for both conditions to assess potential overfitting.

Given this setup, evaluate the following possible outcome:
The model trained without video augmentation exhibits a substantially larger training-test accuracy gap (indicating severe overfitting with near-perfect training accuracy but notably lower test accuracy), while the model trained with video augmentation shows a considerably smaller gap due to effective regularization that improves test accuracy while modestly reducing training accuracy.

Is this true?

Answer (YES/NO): NO